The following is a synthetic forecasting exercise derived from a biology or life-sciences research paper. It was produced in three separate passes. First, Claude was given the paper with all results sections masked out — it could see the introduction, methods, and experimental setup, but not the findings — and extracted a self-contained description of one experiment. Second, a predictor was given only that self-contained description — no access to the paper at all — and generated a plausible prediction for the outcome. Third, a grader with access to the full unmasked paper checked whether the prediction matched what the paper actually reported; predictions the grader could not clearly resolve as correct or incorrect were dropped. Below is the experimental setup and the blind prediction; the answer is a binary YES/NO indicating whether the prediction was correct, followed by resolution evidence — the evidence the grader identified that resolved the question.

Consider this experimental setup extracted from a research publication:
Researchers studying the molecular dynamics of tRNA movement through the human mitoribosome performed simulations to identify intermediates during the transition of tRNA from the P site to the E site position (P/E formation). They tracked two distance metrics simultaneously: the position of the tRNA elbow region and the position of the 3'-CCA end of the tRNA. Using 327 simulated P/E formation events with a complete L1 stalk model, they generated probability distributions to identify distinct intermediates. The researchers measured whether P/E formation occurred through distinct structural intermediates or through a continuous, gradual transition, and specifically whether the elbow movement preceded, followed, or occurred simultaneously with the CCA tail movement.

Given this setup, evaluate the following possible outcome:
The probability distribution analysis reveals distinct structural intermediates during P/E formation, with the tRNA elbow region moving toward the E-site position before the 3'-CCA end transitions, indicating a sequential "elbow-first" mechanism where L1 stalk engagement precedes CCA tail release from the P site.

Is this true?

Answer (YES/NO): YES